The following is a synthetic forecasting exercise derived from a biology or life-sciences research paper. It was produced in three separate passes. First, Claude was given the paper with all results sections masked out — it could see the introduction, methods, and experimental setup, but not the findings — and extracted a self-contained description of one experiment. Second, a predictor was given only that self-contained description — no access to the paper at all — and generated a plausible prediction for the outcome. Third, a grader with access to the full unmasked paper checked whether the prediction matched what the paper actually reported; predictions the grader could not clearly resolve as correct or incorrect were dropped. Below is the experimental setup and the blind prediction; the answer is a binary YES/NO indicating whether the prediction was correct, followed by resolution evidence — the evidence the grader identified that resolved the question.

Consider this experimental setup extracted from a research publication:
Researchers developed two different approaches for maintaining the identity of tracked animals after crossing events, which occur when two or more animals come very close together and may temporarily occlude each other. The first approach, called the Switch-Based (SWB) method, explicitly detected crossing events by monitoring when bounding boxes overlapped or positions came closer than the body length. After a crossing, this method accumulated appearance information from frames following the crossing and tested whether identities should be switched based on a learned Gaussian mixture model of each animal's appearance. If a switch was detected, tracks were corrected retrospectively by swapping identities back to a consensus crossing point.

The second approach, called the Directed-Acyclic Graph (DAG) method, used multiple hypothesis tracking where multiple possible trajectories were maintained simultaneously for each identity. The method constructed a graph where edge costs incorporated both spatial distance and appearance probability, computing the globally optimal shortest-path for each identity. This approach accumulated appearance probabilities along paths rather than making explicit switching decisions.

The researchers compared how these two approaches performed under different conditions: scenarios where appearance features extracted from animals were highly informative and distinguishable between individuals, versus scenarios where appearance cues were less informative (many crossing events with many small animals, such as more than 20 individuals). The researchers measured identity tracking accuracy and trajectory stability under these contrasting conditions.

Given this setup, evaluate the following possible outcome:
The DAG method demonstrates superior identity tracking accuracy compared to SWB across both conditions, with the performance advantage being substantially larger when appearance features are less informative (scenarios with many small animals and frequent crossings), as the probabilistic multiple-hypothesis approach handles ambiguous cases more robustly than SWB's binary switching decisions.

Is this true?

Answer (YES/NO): NO